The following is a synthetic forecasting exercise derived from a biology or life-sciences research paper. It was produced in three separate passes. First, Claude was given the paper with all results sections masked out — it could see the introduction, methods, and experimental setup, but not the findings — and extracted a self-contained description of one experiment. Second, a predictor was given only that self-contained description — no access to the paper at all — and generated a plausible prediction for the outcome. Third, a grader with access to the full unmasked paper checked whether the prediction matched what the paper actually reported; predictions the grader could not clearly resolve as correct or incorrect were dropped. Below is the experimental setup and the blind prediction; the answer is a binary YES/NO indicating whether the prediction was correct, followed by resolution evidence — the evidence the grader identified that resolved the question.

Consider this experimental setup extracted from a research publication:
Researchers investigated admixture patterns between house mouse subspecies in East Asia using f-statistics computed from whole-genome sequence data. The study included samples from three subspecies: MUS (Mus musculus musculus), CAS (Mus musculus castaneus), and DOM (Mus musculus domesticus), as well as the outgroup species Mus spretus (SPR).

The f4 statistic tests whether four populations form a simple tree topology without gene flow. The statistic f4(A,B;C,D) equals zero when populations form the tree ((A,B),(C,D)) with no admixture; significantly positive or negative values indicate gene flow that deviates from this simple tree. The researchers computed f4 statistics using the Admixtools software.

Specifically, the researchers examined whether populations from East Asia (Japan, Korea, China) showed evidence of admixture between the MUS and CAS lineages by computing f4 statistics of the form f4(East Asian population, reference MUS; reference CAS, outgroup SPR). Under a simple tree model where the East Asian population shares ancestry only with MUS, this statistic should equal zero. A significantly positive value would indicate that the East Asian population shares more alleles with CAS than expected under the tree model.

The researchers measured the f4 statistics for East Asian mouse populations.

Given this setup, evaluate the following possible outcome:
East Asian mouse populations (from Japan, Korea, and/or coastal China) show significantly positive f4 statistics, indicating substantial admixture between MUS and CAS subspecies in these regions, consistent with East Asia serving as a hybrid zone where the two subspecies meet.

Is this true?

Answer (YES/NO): NO